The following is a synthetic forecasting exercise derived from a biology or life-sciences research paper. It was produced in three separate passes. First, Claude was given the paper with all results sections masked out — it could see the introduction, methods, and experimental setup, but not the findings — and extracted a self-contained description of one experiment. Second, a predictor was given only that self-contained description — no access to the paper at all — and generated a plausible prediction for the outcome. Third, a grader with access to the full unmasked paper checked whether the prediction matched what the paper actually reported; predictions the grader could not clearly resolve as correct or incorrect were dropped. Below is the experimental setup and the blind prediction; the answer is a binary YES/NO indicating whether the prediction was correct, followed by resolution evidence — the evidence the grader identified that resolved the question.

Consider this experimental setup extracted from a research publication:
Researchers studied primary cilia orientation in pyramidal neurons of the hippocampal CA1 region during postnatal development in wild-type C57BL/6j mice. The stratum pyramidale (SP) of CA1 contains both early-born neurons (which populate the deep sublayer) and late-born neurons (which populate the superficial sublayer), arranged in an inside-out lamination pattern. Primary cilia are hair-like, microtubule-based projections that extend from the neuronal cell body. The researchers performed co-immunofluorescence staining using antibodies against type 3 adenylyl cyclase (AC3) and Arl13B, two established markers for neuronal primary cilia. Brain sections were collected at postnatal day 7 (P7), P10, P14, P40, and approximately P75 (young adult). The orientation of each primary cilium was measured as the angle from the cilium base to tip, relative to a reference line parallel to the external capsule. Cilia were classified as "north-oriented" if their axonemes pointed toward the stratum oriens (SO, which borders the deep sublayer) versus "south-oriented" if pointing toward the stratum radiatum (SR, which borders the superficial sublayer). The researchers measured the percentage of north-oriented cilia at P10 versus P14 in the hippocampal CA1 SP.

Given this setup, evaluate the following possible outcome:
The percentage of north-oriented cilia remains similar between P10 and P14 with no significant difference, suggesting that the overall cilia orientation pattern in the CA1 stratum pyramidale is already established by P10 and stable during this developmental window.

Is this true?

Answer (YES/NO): NO